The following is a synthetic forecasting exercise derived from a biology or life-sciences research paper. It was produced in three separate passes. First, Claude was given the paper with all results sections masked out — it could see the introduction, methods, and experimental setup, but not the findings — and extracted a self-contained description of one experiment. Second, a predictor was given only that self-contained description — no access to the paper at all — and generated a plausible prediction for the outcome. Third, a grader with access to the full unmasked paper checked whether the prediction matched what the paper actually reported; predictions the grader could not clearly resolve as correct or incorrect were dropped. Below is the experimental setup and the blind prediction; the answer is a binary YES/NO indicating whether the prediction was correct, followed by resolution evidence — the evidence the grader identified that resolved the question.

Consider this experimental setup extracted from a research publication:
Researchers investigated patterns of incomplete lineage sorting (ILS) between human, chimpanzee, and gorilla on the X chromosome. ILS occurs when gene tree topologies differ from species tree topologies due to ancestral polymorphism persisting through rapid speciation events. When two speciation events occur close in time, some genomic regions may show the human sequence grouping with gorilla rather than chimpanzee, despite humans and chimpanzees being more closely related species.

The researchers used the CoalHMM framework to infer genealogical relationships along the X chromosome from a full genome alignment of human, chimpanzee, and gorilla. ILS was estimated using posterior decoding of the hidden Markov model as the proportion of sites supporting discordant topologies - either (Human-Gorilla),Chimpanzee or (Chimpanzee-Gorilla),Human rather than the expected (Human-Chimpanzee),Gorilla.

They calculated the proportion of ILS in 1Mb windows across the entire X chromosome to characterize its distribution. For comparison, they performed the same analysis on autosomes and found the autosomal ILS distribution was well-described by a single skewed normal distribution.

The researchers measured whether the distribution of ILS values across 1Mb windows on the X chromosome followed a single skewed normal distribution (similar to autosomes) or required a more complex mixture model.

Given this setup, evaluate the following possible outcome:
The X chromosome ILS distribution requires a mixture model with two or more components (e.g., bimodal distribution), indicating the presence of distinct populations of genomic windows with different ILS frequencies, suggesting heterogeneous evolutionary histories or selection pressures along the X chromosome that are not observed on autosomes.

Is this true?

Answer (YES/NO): YES